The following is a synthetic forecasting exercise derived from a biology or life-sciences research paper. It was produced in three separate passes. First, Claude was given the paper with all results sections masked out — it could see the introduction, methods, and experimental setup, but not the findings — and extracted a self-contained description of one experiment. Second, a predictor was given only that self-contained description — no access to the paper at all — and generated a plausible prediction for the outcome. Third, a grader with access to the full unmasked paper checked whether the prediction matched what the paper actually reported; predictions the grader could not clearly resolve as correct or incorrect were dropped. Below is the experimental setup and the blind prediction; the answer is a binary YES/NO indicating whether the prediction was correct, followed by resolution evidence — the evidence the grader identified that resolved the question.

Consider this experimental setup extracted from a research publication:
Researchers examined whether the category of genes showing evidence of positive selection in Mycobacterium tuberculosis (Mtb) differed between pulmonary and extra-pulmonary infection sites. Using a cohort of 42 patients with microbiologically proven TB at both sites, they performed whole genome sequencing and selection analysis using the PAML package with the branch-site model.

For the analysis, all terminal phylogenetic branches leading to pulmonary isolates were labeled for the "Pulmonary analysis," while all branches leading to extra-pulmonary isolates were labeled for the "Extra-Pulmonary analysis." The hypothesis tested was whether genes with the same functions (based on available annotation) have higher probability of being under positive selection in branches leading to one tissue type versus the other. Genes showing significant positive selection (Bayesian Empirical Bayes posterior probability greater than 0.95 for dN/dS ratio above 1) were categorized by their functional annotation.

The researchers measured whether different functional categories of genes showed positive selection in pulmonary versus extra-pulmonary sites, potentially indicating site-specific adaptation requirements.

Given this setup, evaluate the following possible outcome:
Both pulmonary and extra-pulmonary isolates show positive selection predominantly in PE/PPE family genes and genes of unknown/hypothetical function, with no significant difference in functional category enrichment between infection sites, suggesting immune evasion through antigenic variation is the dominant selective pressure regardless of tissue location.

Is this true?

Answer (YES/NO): NO